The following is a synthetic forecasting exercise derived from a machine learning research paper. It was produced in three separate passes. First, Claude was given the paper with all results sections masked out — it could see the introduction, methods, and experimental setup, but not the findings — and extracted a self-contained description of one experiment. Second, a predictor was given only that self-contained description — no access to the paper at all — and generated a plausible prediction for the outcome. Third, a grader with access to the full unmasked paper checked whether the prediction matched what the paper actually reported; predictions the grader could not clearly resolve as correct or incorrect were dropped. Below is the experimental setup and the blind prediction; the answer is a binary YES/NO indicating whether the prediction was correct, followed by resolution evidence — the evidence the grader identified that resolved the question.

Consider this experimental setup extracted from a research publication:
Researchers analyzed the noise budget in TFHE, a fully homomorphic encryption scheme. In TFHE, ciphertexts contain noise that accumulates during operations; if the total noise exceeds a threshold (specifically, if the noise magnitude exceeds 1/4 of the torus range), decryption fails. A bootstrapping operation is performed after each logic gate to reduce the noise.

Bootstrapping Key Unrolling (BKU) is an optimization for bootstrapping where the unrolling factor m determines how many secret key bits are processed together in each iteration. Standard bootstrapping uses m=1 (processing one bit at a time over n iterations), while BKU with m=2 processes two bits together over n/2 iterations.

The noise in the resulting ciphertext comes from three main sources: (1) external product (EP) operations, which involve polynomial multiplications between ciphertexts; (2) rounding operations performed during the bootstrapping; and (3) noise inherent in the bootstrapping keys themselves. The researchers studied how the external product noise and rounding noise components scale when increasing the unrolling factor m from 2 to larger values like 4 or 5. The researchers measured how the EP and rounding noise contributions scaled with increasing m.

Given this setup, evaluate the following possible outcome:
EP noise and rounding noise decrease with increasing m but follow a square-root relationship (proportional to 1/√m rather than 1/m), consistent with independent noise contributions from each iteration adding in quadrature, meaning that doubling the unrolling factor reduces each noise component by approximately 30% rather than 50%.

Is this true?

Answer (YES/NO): NO